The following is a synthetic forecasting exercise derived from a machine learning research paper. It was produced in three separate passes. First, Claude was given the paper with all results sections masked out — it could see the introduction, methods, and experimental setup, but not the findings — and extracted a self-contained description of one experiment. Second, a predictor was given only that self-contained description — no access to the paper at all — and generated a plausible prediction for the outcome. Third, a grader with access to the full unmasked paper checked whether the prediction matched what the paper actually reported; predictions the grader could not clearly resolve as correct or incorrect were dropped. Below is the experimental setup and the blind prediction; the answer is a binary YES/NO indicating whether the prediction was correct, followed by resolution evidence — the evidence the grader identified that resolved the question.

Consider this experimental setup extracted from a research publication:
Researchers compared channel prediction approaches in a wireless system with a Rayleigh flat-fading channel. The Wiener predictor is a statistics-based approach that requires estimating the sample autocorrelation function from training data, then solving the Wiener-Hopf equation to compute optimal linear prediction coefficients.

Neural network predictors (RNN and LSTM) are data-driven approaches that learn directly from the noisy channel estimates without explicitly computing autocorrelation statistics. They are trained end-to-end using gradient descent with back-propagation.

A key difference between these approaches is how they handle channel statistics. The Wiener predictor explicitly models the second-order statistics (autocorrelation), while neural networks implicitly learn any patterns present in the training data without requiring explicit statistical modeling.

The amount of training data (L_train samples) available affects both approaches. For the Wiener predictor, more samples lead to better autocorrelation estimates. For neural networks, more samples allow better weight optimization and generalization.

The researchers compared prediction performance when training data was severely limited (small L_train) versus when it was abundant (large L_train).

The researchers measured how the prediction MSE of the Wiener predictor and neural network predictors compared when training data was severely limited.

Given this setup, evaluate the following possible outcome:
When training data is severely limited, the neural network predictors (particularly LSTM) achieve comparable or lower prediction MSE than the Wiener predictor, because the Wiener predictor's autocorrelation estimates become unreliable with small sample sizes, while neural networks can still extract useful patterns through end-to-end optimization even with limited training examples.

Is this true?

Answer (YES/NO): YES